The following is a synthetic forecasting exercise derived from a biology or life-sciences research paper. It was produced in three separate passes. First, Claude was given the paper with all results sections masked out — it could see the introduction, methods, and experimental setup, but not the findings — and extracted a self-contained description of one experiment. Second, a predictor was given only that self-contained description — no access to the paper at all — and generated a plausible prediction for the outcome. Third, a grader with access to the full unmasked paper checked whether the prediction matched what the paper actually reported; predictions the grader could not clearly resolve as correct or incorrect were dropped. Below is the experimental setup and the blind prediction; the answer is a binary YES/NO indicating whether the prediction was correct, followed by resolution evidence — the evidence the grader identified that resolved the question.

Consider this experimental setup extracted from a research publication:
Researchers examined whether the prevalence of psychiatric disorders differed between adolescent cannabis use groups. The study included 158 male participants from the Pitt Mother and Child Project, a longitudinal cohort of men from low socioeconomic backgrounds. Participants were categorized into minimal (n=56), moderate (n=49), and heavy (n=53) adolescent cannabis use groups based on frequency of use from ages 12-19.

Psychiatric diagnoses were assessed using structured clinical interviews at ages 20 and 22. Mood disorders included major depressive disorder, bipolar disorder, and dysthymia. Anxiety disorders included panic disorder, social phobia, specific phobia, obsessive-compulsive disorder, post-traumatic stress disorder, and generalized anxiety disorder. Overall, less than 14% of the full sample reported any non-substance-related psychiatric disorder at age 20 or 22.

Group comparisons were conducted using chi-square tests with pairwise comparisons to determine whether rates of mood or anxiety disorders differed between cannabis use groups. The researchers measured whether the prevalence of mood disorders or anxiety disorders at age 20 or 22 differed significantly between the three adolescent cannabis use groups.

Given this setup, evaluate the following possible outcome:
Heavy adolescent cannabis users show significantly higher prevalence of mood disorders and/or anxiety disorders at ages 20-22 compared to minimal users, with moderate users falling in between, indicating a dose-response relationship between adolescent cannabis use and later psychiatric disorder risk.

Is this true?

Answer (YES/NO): NO